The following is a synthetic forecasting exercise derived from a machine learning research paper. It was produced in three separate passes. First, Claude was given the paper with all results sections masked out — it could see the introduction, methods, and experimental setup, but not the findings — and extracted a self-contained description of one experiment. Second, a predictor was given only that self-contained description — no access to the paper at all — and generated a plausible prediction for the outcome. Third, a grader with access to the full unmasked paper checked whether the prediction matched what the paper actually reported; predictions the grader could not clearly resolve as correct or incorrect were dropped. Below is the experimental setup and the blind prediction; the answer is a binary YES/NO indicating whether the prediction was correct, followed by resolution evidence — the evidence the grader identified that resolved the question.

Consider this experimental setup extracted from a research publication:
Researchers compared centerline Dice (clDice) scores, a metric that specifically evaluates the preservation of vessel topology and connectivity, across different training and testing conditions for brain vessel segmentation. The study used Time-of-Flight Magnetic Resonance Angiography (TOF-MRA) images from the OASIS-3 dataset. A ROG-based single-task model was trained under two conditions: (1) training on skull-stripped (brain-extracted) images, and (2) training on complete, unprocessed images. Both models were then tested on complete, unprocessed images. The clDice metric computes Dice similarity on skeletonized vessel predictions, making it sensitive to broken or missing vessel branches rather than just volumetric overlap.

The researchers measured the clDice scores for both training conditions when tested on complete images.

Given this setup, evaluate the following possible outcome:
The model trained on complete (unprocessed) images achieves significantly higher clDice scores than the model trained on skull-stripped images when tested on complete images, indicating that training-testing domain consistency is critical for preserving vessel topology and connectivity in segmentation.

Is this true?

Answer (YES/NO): YES